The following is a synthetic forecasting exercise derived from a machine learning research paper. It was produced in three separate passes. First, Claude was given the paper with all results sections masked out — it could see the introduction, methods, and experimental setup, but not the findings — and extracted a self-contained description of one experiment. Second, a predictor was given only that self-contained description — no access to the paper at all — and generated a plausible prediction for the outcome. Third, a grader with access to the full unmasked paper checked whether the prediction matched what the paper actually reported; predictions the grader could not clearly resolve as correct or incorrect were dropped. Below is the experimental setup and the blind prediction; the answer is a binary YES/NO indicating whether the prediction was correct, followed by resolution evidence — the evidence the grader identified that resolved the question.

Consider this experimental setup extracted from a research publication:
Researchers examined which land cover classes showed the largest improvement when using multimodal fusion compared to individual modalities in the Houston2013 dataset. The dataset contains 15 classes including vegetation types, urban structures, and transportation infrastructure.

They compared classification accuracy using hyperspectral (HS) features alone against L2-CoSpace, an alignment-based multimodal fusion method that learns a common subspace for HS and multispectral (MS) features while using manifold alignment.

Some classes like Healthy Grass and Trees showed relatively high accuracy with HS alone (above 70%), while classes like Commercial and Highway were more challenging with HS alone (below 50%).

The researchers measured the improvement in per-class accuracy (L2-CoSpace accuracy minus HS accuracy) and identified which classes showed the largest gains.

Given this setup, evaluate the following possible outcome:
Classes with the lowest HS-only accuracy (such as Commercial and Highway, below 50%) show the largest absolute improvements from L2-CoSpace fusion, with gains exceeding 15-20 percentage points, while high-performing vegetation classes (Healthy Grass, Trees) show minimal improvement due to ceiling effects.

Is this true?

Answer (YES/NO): NO